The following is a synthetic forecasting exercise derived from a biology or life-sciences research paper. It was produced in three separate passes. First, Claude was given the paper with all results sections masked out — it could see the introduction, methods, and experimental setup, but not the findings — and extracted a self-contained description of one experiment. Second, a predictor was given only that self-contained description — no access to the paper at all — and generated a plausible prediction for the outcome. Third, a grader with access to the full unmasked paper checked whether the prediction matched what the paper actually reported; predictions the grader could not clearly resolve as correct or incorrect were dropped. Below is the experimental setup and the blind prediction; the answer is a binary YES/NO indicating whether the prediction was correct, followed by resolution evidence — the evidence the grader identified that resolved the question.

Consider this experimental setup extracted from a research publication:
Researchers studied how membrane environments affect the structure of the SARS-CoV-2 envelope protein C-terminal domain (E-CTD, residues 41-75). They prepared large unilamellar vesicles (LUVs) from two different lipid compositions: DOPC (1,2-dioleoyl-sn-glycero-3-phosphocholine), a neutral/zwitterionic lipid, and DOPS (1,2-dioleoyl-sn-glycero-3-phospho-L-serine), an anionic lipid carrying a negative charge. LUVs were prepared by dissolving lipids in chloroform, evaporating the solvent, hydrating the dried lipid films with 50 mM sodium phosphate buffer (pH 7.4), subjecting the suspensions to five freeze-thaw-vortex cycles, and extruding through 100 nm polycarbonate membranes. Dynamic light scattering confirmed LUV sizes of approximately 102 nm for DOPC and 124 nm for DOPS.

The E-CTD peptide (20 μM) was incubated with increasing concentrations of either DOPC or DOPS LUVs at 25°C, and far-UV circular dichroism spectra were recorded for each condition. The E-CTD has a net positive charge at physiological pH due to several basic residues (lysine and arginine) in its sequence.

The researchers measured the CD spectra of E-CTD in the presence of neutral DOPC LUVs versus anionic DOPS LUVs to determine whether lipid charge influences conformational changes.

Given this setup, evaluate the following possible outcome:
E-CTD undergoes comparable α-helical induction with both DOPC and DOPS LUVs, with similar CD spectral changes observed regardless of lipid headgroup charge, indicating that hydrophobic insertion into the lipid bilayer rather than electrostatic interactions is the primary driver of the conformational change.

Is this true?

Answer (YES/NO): NO